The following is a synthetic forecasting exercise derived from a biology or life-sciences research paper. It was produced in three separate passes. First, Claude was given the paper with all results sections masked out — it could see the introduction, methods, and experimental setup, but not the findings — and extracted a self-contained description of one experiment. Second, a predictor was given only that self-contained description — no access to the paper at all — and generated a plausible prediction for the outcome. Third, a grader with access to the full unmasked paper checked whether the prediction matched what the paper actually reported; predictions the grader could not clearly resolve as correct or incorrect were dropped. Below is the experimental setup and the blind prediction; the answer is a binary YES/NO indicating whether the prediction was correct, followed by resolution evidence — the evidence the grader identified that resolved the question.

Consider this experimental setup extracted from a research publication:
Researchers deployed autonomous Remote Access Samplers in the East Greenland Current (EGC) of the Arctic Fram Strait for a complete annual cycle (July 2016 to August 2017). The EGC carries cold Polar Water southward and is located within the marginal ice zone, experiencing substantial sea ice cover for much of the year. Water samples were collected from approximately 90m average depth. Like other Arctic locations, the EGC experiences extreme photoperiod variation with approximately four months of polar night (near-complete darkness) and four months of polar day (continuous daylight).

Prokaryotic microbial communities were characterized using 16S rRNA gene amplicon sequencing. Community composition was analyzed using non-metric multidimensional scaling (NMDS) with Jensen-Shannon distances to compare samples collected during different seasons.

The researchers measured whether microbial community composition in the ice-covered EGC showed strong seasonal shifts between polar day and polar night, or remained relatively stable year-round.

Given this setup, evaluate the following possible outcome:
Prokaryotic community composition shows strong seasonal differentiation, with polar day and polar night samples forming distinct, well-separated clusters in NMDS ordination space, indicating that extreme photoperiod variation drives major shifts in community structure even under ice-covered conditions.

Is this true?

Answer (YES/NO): NO